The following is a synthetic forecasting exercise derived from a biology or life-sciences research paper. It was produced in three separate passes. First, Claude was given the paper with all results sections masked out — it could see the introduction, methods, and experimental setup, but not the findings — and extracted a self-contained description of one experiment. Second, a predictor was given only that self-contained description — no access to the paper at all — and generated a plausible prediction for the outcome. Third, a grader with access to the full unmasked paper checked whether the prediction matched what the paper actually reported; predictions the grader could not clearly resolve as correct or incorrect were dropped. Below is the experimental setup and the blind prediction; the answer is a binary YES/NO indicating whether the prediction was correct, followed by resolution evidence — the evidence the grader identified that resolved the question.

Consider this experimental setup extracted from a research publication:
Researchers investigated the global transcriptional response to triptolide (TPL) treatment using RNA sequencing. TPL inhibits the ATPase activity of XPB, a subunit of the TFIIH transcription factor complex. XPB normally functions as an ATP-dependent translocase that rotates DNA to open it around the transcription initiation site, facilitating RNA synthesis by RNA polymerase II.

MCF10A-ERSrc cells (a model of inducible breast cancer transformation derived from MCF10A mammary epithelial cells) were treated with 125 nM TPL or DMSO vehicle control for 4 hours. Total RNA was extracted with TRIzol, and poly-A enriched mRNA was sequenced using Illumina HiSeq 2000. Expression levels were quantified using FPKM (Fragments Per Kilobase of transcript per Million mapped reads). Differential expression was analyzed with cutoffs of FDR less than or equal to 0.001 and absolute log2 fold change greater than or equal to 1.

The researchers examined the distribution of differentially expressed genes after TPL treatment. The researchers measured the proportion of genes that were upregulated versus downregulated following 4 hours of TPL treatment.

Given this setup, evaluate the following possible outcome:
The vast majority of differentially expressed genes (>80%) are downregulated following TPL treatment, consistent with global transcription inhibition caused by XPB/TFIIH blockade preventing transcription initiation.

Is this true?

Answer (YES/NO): NO